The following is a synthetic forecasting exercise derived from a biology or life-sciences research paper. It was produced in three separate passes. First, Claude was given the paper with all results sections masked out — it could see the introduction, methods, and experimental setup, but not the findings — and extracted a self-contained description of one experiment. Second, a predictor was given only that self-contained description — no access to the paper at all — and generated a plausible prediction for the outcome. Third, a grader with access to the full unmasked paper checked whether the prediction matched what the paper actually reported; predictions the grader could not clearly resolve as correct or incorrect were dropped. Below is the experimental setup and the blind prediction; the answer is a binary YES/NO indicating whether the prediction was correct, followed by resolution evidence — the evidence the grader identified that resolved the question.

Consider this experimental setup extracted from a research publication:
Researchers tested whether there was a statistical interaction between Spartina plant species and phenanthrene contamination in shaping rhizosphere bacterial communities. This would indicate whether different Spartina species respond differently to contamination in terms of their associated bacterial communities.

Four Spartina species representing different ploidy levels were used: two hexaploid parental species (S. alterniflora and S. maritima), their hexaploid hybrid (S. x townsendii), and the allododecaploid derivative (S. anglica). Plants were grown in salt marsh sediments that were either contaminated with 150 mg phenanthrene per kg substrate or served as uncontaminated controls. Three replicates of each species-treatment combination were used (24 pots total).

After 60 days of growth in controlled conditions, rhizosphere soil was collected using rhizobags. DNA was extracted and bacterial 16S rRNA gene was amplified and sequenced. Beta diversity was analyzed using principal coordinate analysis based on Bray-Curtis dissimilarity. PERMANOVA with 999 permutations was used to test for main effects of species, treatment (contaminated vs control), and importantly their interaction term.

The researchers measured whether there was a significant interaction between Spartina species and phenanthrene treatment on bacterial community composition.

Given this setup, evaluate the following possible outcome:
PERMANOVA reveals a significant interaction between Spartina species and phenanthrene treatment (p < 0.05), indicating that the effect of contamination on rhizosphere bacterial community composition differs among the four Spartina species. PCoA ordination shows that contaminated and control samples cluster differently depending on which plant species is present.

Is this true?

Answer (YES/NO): NO